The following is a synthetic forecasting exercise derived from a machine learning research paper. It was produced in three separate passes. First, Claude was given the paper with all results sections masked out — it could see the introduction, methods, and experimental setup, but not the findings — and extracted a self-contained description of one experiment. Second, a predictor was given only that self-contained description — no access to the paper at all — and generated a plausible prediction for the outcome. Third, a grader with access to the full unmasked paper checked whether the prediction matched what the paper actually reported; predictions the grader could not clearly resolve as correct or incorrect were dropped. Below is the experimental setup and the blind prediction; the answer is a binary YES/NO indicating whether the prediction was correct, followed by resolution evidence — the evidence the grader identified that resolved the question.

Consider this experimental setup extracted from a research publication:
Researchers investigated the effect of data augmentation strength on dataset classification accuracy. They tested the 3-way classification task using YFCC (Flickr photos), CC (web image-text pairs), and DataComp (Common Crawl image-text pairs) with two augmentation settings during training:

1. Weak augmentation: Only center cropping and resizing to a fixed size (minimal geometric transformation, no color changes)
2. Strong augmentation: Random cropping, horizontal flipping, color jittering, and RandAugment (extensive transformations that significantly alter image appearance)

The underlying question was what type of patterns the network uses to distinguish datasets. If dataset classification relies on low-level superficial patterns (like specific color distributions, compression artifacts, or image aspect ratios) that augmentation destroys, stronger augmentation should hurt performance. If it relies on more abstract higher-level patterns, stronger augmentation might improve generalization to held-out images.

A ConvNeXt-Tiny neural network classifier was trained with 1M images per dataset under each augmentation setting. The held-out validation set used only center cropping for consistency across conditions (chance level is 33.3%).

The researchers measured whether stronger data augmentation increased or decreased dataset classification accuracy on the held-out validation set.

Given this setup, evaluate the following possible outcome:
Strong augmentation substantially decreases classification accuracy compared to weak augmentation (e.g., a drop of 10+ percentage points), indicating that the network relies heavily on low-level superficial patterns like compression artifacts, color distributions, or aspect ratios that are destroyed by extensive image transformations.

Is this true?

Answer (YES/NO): NO